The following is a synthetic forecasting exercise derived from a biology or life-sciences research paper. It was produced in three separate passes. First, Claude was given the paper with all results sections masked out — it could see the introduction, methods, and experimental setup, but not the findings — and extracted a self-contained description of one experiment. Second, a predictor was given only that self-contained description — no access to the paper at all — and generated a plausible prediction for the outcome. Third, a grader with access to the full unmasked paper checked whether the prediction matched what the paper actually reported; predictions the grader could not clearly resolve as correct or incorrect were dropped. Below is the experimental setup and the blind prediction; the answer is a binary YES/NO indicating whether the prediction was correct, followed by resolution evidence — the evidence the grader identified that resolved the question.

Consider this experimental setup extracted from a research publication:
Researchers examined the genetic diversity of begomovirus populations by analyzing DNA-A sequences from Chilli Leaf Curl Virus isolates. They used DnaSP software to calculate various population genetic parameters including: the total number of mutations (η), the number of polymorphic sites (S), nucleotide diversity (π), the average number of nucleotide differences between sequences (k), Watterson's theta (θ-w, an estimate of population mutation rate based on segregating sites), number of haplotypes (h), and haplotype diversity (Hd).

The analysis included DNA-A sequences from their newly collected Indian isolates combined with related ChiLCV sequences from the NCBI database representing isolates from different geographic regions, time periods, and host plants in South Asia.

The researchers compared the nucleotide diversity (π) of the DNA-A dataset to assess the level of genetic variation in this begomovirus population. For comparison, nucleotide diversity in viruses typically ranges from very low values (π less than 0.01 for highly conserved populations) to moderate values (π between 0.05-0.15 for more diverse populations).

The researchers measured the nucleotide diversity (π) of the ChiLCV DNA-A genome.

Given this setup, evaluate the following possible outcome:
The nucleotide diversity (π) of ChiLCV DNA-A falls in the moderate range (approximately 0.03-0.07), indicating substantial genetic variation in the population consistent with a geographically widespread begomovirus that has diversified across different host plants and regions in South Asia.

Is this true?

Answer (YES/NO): NO